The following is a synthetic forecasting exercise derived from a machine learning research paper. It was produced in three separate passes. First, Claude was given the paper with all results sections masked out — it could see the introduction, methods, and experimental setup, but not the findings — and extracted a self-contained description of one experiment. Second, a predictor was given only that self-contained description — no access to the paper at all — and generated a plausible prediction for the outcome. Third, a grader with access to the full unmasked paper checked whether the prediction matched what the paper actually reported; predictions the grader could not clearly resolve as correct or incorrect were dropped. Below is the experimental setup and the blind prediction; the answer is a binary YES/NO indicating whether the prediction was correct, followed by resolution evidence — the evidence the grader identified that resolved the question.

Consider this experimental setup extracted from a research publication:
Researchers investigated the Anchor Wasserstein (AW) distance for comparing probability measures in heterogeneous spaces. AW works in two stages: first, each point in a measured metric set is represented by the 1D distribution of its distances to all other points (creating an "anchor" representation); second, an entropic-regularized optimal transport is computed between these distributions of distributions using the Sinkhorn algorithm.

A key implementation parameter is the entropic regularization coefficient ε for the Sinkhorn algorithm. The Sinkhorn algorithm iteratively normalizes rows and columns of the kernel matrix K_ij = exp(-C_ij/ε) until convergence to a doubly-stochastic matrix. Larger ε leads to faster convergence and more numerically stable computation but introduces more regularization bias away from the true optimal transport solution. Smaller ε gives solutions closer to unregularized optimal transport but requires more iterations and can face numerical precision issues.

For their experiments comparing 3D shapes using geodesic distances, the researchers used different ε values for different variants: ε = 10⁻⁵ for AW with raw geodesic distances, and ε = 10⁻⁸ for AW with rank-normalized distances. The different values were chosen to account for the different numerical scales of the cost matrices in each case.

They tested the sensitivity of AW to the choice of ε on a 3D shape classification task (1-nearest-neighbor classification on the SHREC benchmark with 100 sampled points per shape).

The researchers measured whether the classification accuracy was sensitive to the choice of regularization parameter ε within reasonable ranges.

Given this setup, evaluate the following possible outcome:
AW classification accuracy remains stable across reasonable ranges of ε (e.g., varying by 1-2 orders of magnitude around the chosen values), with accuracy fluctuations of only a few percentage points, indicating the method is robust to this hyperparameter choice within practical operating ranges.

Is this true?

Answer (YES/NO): YES